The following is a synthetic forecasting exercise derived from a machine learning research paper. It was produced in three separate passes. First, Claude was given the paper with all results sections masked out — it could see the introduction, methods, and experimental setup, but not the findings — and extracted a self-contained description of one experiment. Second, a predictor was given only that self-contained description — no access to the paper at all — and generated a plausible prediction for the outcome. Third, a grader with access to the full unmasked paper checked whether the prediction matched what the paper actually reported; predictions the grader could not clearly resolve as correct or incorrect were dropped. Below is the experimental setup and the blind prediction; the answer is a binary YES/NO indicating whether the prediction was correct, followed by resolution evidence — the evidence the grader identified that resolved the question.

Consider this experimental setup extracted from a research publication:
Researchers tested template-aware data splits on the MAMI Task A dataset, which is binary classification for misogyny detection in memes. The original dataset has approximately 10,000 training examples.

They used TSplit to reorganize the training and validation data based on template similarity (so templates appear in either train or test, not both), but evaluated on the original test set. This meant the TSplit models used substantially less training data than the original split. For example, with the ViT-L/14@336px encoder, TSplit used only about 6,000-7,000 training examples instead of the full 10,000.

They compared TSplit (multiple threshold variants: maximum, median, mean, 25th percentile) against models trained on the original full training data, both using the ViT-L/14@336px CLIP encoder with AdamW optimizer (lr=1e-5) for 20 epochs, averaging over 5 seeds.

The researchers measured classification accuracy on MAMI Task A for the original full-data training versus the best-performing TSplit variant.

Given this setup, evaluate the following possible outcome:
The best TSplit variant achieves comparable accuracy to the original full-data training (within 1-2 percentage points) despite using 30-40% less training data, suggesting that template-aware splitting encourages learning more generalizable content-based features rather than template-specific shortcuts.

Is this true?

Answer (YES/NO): NO